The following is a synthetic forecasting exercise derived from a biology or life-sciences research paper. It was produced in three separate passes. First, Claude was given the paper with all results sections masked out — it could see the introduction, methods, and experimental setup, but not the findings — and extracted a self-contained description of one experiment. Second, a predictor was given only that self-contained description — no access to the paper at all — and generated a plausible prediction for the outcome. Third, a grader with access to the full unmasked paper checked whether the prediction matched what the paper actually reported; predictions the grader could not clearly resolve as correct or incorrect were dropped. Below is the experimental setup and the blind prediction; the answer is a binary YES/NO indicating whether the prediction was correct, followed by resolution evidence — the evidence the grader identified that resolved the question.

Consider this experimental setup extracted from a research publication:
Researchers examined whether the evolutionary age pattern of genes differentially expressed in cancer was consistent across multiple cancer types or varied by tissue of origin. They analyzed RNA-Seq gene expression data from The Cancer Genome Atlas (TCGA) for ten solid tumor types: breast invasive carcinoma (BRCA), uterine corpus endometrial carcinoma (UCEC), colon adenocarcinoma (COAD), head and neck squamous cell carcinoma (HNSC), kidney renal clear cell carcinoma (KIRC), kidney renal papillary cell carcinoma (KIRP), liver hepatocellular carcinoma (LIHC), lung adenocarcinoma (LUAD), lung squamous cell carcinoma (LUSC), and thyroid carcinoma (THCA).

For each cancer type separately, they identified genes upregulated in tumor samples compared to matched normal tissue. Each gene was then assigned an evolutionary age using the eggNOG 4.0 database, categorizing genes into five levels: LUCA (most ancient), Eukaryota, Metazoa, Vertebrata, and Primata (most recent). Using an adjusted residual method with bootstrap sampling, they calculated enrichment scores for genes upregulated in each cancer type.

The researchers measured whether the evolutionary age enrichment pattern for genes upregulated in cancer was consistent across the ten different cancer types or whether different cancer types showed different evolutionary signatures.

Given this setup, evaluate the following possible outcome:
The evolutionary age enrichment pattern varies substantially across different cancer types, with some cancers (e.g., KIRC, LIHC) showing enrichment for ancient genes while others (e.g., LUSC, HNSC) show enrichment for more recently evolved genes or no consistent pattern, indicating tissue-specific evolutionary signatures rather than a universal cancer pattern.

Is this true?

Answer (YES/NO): NO